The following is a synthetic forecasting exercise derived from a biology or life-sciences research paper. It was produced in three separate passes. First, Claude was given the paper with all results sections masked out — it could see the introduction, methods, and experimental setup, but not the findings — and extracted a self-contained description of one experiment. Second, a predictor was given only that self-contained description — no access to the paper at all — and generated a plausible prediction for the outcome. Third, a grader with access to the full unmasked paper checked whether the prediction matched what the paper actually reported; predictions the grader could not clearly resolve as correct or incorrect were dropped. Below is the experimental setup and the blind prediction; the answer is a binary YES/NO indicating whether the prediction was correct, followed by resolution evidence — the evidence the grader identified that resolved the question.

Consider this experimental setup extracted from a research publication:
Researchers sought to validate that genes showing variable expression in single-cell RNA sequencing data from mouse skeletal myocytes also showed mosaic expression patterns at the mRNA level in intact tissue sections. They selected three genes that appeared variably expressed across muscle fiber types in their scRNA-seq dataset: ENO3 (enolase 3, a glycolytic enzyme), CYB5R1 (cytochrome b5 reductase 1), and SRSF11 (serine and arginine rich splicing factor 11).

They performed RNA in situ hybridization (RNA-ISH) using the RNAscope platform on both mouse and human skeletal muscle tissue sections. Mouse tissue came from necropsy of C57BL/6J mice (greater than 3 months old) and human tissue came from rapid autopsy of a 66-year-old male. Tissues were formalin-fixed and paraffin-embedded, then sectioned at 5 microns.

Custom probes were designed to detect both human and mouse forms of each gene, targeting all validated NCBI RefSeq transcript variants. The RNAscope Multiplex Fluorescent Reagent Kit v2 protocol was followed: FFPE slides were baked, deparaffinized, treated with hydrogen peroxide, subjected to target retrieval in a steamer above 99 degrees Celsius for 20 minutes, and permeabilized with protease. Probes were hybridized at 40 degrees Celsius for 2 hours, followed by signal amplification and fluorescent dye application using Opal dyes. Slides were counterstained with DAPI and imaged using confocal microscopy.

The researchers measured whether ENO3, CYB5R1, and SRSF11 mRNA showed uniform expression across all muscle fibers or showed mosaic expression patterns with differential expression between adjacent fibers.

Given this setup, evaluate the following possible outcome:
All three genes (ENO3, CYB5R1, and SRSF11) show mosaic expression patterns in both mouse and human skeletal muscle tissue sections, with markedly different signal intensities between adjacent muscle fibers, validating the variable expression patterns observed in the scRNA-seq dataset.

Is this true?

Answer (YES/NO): NO